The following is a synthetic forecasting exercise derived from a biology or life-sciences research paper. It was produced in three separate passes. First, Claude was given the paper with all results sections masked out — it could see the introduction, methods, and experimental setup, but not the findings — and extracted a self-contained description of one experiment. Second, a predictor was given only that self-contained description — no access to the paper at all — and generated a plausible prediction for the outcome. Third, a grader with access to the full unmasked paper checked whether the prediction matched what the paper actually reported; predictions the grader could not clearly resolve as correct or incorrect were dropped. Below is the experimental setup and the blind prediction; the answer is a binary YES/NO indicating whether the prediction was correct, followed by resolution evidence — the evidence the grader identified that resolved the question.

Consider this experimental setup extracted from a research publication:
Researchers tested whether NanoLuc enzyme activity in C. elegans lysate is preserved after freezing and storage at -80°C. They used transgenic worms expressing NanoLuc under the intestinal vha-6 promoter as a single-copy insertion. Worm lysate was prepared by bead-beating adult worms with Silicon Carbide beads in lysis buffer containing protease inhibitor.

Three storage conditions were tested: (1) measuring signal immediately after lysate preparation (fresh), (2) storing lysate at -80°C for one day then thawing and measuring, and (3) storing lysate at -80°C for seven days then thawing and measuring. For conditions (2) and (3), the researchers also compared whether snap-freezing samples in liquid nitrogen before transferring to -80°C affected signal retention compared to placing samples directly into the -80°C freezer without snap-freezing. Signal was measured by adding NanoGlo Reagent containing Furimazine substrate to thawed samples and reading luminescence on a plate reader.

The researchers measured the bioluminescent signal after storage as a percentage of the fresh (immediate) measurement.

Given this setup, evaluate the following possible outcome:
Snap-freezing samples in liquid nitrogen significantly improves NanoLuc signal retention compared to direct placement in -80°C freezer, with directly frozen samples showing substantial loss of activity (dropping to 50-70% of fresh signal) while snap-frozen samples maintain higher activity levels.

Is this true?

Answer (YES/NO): NO